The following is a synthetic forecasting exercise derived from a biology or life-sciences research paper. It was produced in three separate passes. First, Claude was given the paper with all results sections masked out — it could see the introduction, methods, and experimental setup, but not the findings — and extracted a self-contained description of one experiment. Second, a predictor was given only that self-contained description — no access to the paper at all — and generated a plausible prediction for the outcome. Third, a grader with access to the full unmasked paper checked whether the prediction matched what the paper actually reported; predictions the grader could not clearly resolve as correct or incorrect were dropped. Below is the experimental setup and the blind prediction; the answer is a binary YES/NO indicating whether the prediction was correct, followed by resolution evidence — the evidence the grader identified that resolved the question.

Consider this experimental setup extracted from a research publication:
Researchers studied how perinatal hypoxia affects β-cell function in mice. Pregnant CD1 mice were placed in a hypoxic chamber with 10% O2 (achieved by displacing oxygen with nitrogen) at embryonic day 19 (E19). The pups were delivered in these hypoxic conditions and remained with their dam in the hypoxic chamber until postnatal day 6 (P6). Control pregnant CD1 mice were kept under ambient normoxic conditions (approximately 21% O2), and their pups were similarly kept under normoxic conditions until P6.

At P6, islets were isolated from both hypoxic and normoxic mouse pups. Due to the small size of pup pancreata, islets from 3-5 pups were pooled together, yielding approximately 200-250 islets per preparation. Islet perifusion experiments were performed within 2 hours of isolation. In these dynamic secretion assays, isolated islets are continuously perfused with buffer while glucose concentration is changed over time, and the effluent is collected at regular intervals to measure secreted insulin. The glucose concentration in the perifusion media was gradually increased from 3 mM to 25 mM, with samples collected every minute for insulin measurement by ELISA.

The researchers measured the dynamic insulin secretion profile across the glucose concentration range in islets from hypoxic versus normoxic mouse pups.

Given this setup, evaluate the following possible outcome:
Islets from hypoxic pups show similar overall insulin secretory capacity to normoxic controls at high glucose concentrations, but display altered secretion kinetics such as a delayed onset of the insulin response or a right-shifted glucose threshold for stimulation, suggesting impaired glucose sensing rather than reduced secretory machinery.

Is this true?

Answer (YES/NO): NO